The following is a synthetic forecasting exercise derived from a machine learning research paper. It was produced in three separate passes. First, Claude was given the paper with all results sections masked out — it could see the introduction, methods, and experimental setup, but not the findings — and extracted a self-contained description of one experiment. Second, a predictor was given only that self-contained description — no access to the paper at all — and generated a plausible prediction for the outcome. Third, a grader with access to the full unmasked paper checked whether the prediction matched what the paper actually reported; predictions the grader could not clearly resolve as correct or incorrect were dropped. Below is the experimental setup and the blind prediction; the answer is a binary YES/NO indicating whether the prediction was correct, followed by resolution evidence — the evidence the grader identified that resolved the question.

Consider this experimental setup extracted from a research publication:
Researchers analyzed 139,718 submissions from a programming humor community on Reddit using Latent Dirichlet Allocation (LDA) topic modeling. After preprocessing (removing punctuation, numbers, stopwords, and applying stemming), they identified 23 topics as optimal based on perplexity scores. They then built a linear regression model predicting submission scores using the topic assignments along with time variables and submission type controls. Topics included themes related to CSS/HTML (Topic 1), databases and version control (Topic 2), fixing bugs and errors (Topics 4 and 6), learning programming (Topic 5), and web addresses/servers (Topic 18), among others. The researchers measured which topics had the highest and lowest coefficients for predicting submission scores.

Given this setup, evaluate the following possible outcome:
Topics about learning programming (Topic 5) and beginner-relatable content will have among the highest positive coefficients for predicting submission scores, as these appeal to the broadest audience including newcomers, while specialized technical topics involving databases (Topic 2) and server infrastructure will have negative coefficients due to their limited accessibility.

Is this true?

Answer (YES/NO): NO